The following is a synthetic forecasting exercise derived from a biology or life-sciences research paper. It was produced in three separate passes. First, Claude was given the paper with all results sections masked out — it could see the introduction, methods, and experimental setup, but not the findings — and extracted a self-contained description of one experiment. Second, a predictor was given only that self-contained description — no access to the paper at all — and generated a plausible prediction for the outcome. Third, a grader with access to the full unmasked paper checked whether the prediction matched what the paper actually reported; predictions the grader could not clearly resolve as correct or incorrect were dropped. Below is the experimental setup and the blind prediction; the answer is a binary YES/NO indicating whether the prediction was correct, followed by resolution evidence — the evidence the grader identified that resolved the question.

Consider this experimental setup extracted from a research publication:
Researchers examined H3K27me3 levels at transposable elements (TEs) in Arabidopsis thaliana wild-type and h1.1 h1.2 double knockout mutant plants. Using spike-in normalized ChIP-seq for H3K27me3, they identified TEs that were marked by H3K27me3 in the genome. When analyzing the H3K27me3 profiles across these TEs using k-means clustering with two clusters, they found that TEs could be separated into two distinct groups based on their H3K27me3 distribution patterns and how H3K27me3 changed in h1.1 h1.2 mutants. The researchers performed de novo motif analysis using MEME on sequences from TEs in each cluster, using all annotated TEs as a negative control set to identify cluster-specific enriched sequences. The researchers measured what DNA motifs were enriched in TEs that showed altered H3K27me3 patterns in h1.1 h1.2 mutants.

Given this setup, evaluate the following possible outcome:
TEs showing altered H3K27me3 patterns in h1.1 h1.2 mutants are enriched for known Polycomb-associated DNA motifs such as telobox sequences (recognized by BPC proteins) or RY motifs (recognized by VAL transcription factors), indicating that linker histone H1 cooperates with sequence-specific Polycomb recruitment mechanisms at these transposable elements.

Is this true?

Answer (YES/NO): NO